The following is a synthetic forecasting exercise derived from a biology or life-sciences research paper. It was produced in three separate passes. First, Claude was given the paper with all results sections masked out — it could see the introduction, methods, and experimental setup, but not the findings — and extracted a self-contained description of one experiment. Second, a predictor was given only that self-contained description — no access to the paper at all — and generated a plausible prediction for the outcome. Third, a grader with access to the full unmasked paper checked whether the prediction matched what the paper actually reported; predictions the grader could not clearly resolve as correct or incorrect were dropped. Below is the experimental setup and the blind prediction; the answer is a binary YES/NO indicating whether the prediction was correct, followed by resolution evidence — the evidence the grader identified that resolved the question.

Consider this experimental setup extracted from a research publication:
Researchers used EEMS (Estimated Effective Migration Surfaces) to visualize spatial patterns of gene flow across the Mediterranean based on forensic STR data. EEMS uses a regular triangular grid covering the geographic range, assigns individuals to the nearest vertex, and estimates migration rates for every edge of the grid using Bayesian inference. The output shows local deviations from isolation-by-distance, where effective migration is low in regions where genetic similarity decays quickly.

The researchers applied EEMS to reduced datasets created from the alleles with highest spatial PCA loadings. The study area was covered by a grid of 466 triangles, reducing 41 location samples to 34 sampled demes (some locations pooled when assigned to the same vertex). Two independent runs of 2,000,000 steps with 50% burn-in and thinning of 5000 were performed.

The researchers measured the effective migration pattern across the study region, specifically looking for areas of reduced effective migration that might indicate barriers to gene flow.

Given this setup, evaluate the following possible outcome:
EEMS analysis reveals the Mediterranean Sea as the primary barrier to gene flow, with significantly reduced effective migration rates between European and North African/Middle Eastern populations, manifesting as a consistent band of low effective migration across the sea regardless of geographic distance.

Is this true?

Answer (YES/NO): NO